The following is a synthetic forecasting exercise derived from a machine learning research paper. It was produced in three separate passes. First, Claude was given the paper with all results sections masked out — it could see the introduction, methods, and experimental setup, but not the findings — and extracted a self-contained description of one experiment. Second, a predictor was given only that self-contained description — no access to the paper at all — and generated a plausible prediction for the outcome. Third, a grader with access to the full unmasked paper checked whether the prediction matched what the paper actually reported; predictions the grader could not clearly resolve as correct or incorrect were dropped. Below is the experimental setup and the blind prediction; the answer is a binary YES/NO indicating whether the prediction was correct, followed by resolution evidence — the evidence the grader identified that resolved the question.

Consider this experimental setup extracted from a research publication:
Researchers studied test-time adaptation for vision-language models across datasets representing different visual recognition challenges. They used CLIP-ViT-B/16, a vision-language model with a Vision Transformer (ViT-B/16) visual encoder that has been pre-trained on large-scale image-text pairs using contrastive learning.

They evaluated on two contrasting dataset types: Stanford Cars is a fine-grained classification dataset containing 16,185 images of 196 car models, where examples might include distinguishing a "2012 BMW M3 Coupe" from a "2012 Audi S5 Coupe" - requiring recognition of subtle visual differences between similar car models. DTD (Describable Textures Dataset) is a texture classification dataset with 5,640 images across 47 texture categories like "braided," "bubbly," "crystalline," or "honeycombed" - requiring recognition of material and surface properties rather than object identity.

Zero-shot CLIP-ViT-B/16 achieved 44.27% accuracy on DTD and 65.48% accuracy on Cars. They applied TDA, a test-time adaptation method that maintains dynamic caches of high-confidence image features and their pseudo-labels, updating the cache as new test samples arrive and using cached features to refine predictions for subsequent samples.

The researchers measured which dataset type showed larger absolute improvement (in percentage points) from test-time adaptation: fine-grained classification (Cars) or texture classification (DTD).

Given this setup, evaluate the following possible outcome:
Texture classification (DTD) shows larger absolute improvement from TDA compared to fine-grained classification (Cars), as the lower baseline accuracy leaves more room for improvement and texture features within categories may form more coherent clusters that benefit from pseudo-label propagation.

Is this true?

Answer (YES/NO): YES